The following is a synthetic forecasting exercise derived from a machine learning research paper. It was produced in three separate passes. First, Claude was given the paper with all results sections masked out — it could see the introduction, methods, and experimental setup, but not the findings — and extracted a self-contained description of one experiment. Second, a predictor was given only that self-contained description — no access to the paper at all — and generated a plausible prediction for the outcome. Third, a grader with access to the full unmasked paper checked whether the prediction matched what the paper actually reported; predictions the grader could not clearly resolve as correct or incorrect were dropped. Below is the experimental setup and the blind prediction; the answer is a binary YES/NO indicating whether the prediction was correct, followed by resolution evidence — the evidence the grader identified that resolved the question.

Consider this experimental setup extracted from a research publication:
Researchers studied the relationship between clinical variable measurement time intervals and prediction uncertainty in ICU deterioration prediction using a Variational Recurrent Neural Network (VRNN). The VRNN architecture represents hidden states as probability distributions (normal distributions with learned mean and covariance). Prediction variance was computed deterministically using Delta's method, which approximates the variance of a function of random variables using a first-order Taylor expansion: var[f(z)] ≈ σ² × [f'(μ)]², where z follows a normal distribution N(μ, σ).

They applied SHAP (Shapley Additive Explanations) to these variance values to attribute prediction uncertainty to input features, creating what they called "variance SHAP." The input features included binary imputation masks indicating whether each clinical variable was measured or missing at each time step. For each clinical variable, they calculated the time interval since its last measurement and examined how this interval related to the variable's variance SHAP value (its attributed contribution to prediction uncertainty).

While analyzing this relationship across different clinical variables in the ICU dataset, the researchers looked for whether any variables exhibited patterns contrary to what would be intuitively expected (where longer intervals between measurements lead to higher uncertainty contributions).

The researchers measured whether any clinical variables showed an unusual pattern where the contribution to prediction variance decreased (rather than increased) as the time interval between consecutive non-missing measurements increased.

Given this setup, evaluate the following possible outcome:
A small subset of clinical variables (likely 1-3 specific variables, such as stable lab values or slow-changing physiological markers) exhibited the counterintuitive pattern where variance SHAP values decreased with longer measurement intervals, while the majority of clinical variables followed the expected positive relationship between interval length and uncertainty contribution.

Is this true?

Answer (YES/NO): YES